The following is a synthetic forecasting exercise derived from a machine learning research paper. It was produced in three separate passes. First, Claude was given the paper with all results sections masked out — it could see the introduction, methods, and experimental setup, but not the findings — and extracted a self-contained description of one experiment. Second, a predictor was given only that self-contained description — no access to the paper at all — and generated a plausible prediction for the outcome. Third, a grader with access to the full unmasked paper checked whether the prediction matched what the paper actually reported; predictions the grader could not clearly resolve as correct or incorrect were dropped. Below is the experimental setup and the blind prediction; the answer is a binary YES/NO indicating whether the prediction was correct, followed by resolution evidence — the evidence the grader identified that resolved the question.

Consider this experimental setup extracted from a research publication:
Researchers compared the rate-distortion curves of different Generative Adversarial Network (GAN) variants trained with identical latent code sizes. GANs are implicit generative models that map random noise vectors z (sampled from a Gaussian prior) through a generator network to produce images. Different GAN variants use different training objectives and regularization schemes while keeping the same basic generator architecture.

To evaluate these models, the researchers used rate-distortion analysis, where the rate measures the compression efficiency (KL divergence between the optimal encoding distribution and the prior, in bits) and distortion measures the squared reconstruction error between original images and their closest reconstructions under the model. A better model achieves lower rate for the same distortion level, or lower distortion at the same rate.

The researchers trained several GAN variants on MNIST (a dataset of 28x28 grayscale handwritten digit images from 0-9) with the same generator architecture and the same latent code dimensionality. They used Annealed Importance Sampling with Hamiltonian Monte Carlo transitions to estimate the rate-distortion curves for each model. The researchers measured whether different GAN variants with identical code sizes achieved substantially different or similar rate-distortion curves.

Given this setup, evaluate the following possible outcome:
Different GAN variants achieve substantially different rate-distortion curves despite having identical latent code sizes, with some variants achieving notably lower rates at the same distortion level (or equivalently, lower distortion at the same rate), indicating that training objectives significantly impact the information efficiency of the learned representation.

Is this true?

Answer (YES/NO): NO